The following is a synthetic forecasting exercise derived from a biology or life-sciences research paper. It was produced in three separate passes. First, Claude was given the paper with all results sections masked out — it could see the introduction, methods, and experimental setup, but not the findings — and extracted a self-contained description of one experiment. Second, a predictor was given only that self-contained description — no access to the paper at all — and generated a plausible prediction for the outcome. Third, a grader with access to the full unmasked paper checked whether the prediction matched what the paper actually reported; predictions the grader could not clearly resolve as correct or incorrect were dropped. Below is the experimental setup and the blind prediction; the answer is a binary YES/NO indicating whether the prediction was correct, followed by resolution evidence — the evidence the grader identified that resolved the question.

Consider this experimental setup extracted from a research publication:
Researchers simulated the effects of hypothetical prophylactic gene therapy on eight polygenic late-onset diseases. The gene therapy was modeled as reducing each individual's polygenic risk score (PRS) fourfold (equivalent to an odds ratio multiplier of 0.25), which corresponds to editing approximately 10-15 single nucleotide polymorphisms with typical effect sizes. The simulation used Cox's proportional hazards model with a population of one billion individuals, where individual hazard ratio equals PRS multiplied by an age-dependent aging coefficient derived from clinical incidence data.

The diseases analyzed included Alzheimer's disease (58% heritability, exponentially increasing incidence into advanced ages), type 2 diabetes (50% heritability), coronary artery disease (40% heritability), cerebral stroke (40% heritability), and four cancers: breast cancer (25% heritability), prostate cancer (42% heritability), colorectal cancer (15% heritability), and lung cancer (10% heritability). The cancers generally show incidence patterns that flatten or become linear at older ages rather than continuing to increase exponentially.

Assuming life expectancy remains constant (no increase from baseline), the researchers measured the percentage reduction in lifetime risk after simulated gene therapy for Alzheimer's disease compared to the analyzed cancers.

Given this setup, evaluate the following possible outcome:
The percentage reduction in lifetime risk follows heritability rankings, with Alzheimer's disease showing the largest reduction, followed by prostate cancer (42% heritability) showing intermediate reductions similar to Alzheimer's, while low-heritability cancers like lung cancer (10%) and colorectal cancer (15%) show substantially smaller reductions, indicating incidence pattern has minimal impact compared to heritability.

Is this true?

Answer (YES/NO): NO